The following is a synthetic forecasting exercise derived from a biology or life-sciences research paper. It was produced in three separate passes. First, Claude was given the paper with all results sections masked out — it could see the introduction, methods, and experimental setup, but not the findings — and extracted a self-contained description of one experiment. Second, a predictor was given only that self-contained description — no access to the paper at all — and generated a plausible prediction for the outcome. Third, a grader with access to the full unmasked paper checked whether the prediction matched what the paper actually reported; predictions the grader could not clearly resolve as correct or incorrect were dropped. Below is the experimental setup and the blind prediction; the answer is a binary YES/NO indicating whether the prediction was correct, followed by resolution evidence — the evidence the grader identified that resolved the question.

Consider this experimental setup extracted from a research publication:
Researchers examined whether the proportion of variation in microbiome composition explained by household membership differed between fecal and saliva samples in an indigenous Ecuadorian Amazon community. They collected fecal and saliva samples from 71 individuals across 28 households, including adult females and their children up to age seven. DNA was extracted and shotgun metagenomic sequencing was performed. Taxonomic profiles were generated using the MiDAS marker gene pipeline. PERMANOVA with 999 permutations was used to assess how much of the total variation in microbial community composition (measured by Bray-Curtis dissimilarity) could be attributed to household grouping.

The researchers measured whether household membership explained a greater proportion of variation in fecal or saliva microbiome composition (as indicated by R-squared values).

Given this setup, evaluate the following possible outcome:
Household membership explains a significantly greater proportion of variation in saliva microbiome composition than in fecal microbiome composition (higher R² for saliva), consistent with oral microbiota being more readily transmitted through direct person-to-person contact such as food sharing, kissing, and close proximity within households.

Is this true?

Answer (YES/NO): YES